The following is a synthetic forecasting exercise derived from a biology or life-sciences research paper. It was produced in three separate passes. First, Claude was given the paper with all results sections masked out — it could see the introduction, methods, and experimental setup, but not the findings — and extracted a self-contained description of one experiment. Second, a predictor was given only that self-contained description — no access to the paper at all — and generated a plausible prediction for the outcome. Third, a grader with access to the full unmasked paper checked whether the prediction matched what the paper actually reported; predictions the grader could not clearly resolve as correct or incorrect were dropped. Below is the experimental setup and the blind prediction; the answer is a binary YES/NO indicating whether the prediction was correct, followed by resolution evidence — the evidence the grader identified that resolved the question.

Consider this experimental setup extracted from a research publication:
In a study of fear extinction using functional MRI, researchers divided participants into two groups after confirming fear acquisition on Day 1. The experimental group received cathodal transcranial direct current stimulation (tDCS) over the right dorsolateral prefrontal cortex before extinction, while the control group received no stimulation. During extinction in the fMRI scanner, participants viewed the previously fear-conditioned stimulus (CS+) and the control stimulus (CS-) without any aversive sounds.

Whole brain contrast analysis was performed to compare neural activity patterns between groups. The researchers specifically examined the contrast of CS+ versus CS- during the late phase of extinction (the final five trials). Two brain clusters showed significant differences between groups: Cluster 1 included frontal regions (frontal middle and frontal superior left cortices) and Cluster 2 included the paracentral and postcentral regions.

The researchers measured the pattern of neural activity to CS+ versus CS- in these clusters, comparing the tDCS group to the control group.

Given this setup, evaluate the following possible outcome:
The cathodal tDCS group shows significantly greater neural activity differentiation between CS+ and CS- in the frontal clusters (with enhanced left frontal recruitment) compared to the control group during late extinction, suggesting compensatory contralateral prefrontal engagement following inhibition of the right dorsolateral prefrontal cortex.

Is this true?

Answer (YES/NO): NO